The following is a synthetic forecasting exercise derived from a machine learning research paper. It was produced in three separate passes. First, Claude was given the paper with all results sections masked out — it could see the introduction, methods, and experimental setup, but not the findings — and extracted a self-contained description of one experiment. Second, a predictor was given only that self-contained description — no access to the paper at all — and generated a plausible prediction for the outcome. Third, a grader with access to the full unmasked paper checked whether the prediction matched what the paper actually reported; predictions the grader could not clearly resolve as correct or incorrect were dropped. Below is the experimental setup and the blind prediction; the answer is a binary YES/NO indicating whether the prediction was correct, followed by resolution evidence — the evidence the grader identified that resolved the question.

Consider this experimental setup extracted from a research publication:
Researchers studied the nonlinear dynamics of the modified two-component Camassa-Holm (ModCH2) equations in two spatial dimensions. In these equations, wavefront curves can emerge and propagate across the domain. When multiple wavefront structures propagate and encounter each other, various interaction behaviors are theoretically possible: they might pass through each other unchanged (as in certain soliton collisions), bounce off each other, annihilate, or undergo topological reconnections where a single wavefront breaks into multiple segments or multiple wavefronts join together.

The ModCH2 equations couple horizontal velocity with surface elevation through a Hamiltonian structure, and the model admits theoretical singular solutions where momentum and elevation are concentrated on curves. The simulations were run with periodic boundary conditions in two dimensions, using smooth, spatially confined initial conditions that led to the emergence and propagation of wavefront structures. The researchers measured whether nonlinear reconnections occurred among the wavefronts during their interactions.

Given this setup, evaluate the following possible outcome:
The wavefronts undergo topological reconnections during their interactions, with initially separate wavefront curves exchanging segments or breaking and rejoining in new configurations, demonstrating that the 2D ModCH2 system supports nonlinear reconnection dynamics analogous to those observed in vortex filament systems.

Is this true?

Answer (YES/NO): YES